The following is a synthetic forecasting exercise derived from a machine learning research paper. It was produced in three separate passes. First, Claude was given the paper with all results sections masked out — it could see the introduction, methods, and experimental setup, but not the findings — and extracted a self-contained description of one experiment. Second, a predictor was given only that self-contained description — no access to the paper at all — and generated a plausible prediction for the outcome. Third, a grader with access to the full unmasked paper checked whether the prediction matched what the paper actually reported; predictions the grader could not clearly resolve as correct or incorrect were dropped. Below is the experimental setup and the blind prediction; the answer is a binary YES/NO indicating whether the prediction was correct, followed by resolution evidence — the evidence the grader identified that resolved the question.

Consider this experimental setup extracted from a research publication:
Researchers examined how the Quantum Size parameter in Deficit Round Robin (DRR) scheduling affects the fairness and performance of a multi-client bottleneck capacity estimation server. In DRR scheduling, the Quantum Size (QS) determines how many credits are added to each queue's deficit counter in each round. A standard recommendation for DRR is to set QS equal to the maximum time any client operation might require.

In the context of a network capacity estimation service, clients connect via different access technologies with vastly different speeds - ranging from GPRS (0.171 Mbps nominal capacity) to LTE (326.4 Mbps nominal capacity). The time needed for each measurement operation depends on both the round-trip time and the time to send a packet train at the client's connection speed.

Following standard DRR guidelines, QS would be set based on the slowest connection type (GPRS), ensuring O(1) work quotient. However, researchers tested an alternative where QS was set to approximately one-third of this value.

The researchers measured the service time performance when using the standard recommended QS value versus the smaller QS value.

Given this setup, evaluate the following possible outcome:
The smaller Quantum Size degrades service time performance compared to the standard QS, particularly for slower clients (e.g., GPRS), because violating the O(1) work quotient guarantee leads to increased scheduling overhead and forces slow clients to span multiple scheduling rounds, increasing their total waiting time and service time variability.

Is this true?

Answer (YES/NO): NO